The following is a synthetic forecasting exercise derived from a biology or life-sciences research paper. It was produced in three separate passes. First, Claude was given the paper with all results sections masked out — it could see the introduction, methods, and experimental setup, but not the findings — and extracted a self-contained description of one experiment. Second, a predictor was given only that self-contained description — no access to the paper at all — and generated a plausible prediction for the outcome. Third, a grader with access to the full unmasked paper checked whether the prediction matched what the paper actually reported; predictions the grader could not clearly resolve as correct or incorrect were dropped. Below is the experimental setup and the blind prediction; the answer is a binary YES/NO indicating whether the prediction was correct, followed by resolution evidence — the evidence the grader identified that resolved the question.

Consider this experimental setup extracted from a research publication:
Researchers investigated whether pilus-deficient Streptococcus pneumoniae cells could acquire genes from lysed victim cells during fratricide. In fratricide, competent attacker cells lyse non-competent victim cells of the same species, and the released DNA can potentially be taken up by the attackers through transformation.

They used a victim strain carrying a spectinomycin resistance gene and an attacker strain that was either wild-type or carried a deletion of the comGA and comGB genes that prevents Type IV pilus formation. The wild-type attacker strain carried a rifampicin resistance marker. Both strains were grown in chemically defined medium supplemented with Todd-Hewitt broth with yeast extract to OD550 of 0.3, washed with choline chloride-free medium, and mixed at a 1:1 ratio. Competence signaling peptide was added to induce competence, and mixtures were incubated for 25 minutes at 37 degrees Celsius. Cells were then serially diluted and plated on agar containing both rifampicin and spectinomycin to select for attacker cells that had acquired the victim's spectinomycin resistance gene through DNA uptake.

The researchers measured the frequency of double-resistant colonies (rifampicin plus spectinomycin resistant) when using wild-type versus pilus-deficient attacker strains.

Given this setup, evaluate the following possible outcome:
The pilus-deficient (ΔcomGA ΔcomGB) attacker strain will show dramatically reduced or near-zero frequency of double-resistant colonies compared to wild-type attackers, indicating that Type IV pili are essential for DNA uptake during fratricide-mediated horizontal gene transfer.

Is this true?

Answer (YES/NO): YES